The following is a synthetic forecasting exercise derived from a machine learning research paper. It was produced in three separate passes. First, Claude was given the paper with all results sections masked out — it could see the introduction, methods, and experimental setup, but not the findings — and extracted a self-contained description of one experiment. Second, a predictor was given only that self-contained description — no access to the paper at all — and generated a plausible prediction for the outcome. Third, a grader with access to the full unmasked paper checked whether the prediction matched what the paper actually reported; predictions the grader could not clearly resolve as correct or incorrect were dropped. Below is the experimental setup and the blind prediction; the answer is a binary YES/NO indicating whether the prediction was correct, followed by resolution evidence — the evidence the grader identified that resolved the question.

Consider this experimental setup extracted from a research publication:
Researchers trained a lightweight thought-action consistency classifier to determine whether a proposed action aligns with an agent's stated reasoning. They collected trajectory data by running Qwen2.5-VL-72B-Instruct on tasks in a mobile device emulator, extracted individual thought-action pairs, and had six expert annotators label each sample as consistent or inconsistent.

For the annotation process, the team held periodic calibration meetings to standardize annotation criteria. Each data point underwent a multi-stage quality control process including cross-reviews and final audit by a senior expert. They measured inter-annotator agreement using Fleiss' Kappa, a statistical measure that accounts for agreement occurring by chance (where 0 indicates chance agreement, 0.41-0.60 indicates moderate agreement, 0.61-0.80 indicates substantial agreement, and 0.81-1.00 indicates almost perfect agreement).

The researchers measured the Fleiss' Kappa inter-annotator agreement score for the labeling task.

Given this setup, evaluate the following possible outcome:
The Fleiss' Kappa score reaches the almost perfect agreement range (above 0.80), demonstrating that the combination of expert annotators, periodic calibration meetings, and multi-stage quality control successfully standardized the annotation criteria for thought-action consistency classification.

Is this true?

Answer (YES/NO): YES